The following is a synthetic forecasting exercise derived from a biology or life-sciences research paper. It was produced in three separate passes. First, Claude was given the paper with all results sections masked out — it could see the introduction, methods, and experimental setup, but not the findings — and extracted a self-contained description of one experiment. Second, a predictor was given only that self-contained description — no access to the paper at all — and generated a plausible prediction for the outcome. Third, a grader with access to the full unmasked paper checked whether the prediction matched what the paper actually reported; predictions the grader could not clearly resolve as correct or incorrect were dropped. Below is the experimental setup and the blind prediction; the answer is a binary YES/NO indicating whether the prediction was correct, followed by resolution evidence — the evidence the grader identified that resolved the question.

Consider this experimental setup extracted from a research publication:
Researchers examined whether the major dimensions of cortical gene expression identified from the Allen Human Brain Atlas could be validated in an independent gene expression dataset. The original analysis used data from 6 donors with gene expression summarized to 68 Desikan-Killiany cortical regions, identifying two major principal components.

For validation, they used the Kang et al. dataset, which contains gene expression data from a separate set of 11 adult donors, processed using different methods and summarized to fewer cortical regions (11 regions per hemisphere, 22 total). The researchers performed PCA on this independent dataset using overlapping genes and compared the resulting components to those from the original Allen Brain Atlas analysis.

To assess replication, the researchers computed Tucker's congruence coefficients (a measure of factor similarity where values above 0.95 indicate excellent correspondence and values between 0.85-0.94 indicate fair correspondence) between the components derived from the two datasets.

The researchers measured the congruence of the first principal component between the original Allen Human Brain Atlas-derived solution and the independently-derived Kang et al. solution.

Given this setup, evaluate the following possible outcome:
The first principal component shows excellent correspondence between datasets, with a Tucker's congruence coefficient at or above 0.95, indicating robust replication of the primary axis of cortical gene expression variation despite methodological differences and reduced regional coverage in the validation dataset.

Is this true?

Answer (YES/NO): YES